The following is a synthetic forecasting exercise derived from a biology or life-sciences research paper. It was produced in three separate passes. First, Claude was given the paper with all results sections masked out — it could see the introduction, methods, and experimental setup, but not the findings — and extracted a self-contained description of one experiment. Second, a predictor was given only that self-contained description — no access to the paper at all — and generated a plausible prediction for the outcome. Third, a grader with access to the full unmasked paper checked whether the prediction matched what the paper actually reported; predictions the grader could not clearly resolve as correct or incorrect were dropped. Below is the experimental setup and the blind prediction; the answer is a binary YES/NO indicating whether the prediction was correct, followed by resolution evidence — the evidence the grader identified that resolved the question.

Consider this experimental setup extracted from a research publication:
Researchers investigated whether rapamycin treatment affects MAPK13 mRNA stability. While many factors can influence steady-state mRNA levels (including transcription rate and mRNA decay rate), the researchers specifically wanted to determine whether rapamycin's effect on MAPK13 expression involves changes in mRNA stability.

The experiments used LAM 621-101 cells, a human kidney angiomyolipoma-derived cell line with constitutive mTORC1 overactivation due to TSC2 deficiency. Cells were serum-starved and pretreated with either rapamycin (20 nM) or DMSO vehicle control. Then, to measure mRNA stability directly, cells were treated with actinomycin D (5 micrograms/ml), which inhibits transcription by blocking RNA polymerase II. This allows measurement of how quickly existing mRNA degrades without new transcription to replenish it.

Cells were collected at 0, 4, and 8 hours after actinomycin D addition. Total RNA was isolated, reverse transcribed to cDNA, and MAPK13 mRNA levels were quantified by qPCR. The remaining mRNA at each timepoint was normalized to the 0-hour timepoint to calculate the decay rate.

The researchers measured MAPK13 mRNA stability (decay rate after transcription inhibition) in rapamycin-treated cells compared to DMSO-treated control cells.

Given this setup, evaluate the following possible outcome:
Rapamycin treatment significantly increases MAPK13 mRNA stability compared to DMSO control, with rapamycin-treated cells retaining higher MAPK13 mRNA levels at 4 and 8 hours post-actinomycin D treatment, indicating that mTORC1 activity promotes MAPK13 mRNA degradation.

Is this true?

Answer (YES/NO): YES